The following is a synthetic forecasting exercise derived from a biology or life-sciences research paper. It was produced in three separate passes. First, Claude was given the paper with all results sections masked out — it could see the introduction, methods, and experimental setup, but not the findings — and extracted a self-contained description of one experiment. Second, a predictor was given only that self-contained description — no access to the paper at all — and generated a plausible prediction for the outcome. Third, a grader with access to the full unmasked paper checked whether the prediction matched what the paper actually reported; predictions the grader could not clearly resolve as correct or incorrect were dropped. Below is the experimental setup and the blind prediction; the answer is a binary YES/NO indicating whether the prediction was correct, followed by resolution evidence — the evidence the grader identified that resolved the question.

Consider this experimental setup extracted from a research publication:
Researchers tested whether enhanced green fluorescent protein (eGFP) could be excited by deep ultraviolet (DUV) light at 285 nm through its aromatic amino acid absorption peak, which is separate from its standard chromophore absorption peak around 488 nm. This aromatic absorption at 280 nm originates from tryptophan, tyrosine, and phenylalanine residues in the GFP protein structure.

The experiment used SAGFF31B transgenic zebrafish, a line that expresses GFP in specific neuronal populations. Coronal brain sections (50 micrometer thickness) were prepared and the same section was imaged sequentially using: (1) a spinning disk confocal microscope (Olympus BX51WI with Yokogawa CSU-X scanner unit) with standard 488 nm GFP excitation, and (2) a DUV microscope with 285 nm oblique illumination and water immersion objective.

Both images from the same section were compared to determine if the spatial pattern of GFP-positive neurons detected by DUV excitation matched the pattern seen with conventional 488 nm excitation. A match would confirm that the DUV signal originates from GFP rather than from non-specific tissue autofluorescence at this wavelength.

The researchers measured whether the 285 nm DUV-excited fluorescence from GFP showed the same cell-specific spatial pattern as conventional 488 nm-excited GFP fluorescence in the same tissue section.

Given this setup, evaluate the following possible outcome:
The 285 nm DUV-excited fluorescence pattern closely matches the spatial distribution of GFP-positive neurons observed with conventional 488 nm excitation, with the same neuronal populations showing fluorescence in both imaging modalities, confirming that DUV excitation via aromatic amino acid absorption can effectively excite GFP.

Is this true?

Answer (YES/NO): NO